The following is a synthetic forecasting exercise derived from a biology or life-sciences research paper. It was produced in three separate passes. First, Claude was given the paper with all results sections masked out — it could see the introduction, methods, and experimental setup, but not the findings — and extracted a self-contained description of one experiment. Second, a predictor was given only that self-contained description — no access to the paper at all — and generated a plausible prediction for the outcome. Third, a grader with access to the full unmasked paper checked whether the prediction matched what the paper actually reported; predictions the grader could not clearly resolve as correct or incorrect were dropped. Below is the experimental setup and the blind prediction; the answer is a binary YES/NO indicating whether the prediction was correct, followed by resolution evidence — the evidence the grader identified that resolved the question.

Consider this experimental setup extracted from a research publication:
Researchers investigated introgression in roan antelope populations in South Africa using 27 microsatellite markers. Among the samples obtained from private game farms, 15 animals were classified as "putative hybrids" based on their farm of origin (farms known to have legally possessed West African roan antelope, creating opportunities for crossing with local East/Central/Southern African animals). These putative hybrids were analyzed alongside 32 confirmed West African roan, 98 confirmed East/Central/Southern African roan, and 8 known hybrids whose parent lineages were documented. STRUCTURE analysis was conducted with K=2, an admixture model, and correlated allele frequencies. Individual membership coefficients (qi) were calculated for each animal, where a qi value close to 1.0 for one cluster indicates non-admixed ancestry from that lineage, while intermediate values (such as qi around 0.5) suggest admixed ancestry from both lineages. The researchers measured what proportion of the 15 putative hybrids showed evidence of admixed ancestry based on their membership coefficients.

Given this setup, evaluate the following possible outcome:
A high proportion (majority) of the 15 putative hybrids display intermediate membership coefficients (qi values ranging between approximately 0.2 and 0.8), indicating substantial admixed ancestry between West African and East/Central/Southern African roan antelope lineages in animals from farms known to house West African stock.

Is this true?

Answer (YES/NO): NO